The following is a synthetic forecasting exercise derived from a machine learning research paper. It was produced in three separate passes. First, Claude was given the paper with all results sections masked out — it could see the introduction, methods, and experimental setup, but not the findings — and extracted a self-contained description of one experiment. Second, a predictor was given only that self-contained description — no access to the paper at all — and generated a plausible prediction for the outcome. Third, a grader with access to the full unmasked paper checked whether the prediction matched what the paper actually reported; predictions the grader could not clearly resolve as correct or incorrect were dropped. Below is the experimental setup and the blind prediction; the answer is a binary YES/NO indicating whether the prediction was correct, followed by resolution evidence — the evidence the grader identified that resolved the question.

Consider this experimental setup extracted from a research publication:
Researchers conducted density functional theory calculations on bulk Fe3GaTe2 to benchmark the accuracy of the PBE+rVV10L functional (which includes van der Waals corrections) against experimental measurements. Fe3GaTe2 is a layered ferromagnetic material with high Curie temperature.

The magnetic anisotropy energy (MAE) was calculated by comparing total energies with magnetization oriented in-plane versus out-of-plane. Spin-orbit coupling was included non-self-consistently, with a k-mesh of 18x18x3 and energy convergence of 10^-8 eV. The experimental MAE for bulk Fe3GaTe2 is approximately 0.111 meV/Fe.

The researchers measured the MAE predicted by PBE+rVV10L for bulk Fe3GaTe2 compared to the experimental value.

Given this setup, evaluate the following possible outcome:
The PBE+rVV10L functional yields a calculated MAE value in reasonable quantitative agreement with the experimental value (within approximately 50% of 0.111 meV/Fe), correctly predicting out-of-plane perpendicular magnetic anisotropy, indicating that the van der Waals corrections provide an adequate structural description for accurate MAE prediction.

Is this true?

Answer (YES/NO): NO